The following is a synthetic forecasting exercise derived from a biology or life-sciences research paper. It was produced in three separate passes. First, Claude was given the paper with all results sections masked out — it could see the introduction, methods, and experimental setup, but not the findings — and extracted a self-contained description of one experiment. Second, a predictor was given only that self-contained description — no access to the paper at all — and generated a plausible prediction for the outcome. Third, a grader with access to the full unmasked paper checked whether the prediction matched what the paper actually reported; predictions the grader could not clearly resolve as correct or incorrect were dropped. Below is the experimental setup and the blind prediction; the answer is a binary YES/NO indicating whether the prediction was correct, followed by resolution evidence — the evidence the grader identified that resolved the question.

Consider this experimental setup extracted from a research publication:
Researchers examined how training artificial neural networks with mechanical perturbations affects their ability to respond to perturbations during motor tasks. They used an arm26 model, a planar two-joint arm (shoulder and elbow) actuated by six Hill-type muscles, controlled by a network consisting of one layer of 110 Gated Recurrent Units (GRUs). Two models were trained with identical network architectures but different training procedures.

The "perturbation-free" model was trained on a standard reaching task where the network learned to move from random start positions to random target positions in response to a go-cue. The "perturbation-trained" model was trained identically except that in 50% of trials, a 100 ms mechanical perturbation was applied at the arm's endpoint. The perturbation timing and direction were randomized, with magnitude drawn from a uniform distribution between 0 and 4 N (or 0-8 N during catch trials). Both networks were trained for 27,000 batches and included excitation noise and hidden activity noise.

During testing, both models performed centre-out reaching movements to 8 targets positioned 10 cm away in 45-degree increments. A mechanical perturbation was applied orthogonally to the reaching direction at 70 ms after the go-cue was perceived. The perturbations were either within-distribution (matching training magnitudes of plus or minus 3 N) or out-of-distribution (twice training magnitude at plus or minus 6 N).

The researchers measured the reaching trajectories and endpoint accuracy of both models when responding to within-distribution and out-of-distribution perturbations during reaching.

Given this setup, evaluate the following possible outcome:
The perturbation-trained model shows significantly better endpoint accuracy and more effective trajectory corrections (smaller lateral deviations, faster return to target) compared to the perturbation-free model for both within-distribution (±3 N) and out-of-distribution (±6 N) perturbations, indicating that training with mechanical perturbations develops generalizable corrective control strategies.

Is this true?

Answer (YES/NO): NO